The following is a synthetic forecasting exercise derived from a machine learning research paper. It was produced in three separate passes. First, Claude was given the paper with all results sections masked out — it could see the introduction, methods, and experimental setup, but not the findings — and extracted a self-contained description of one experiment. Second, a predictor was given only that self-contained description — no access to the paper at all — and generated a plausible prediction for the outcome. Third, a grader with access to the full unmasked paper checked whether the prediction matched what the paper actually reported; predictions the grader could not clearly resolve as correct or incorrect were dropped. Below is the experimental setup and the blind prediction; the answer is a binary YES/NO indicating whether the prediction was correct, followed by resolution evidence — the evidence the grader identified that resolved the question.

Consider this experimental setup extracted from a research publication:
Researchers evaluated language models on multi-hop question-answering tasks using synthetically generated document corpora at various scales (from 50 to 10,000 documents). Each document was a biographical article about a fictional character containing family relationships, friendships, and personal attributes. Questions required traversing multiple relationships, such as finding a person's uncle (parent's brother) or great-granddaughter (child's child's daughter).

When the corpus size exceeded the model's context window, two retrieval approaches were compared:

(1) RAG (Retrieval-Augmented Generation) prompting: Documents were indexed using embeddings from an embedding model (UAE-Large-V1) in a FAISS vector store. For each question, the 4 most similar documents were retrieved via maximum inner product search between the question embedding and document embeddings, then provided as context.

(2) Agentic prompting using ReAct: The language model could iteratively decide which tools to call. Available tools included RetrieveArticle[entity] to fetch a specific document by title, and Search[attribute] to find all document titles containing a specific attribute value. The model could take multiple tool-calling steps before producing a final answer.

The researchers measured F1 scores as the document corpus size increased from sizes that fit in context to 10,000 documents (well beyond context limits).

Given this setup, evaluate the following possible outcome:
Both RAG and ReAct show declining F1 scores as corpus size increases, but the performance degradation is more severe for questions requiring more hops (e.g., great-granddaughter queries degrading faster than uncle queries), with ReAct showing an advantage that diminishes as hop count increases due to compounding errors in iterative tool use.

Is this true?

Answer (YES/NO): NO